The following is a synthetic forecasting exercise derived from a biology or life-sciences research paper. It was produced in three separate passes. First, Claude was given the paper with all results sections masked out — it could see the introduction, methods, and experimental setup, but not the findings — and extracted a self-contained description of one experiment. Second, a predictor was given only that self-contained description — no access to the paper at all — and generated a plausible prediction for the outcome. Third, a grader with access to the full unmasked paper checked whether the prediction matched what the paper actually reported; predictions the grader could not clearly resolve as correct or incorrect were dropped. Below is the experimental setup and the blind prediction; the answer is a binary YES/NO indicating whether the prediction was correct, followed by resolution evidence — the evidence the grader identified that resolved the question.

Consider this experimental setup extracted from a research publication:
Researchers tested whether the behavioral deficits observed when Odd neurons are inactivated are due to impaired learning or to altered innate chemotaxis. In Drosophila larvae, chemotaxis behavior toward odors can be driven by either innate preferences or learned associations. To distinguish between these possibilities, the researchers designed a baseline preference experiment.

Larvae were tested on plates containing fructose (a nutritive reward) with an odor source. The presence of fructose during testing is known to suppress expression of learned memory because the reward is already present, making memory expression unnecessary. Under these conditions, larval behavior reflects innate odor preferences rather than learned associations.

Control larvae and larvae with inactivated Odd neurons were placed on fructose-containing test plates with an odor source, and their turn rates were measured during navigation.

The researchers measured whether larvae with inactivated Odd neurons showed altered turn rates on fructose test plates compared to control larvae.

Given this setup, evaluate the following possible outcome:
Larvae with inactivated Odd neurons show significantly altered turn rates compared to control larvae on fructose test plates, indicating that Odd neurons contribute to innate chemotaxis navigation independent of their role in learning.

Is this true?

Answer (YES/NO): NO